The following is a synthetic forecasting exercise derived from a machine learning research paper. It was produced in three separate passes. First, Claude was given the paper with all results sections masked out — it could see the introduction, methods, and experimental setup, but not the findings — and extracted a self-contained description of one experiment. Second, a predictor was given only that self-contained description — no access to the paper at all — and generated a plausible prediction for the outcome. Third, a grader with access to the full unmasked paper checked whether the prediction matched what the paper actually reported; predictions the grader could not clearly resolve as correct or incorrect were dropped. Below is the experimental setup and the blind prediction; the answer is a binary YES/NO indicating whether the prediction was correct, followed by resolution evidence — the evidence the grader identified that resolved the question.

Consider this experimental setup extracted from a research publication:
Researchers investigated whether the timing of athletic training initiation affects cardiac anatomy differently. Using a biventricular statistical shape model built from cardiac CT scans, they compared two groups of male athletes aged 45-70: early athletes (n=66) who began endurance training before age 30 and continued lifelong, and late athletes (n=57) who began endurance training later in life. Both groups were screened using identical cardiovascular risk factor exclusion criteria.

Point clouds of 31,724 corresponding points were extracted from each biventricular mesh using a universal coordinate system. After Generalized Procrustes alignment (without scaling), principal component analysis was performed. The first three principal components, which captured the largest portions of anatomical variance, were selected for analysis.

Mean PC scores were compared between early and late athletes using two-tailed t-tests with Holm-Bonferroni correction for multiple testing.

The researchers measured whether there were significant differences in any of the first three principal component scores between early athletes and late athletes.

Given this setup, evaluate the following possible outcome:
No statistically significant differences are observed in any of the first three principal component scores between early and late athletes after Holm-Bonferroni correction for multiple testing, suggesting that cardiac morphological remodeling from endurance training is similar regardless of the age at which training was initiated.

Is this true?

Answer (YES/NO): YES